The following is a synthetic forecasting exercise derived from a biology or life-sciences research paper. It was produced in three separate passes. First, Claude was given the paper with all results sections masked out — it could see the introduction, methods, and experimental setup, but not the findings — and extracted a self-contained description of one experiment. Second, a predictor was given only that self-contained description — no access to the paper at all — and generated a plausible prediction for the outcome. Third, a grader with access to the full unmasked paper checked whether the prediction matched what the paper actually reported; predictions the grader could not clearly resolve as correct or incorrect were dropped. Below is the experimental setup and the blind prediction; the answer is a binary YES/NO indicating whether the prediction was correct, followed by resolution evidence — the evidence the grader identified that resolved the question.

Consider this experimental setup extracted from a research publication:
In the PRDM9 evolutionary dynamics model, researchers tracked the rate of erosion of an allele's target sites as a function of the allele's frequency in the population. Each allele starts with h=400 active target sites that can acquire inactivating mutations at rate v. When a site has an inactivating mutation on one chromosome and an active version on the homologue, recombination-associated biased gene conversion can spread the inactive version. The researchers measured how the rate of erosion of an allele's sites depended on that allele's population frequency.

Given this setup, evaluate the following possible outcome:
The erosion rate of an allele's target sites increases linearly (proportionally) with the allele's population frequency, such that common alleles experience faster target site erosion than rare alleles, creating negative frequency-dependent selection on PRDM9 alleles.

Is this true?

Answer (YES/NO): YES